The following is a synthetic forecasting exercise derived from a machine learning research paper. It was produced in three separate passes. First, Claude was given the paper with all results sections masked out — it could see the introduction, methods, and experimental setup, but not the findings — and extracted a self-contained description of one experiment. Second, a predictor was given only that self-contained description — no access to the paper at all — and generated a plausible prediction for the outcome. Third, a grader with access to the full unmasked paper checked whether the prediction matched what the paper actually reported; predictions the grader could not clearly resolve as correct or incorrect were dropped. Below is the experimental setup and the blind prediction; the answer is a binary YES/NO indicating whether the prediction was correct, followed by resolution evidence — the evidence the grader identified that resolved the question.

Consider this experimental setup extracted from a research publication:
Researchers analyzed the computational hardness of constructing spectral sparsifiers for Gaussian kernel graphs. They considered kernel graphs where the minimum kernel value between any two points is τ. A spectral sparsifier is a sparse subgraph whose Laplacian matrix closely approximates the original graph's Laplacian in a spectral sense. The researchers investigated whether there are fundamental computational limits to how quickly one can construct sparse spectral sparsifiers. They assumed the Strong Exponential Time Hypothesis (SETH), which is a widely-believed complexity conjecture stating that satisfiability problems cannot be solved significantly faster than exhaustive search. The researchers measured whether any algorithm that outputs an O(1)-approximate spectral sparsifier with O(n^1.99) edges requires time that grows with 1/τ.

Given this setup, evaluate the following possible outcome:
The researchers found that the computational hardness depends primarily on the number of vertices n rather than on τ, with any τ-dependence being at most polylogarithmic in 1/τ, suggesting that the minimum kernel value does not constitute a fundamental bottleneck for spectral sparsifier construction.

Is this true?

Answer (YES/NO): NO